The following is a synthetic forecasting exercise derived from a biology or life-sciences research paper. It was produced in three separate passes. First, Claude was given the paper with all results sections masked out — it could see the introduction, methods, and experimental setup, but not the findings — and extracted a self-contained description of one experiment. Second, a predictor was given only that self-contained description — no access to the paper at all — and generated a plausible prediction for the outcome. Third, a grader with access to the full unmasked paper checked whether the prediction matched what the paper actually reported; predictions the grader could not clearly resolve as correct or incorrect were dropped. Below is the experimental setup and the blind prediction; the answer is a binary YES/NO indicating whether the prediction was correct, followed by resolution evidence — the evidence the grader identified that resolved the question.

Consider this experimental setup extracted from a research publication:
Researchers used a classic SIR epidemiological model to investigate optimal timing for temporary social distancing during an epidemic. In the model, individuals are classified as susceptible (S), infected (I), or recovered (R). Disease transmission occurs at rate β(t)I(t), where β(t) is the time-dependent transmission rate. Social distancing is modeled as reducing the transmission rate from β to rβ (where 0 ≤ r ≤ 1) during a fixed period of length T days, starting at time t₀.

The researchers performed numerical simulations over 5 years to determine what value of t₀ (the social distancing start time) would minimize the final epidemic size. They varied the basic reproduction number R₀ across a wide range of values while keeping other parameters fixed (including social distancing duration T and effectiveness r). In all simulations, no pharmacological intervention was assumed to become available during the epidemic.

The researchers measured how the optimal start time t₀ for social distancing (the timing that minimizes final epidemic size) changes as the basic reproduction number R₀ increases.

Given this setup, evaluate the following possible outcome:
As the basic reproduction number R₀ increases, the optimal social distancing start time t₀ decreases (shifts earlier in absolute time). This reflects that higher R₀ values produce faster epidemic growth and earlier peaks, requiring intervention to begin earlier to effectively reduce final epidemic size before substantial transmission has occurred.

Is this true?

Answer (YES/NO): YES